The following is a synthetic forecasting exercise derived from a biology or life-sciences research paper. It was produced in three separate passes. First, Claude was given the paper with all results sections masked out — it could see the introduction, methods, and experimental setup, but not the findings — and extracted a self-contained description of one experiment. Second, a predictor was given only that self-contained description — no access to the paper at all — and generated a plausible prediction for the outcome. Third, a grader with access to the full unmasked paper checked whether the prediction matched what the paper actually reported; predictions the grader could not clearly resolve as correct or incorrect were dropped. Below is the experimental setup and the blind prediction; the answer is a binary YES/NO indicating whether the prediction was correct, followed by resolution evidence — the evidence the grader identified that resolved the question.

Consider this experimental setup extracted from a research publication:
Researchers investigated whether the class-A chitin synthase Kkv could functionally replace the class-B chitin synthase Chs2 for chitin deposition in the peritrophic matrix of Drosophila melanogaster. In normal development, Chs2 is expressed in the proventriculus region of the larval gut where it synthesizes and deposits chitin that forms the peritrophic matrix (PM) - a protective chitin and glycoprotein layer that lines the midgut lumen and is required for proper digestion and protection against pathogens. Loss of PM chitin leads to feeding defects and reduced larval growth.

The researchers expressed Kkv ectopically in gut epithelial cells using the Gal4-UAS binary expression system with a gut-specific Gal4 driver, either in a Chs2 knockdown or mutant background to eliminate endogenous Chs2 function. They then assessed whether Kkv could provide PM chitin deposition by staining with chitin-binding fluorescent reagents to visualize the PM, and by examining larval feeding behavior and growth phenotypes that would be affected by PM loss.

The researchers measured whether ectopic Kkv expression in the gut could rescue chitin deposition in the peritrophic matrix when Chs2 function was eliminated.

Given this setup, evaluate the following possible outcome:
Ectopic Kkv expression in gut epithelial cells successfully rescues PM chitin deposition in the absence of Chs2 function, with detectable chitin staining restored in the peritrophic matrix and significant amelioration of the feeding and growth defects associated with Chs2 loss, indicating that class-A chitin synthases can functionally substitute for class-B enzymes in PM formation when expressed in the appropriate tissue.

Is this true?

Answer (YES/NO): NO